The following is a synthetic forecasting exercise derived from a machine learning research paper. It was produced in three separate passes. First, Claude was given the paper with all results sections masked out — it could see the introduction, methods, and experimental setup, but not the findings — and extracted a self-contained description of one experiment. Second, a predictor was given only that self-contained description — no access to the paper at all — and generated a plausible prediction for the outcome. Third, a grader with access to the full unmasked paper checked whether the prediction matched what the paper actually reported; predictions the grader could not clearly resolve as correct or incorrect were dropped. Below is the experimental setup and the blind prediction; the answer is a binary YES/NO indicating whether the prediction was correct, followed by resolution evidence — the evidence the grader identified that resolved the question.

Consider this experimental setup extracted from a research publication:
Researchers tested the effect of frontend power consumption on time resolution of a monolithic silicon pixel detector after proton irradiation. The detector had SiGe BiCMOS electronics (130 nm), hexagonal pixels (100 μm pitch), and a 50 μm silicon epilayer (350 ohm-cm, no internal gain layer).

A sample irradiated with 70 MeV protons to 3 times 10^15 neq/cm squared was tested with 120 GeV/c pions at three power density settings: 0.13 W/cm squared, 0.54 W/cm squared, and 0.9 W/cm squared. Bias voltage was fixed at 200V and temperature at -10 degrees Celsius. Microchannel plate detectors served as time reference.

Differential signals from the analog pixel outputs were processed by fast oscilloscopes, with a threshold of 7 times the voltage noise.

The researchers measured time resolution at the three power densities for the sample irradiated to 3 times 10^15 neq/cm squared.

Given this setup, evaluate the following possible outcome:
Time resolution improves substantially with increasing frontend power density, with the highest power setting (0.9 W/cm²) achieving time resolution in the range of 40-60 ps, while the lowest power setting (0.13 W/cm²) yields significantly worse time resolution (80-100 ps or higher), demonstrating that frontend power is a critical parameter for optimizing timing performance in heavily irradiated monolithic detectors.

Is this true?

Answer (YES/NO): NO